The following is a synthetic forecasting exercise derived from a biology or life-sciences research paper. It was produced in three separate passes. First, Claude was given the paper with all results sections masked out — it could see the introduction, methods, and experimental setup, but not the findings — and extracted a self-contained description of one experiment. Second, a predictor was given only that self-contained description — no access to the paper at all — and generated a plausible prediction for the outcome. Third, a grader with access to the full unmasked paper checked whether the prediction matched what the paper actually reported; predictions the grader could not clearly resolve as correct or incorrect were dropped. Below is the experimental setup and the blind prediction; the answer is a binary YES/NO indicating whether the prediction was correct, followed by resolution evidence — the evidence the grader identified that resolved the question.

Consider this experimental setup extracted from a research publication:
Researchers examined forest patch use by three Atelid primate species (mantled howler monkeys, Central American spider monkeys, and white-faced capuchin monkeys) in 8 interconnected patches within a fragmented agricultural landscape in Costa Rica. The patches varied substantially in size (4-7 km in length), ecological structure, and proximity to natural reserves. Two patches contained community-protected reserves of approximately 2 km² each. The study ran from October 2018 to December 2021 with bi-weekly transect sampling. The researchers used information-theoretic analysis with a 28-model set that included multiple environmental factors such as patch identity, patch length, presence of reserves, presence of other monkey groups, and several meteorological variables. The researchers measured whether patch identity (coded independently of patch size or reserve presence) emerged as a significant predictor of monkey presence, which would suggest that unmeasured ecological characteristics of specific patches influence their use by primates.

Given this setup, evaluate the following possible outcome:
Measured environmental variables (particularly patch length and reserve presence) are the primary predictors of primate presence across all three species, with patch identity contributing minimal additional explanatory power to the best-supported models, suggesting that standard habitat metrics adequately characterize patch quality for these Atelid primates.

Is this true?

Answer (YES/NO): NO